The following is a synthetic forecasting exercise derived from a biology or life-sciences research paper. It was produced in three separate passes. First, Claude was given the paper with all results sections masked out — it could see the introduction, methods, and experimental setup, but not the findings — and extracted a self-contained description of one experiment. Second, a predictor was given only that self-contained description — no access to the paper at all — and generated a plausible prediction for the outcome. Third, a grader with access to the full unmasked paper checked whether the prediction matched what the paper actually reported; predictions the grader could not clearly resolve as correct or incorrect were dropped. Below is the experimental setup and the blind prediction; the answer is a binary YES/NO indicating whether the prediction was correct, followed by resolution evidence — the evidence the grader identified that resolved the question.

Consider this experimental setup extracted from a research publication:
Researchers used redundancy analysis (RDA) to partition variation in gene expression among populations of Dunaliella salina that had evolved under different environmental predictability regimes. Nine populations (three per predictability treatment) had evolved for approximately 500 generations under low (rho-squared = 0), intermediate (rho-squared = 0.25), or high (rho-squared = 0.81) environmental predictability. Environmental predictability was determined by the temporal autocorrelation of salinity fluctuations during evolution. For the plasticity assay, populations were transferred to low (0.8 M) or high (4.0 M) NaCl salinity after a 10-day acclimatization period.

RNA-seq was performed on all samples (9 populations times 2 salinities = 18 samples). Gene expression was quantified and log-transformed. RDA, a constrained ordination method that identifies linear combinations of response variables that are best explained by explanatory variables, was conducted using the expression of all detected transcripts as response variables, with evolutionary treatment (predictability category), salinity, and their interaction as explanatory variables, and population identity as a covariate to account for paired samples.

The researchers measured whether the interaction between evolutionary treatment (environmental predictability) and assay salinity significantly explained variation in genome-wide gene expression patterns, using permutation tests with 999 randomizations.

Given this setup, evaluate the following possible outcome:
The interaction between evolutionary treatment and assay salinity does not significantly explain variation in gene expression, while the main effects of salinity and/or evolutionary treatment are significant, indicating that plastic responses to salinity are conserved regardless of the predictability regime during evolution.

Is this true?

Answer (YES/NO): NO